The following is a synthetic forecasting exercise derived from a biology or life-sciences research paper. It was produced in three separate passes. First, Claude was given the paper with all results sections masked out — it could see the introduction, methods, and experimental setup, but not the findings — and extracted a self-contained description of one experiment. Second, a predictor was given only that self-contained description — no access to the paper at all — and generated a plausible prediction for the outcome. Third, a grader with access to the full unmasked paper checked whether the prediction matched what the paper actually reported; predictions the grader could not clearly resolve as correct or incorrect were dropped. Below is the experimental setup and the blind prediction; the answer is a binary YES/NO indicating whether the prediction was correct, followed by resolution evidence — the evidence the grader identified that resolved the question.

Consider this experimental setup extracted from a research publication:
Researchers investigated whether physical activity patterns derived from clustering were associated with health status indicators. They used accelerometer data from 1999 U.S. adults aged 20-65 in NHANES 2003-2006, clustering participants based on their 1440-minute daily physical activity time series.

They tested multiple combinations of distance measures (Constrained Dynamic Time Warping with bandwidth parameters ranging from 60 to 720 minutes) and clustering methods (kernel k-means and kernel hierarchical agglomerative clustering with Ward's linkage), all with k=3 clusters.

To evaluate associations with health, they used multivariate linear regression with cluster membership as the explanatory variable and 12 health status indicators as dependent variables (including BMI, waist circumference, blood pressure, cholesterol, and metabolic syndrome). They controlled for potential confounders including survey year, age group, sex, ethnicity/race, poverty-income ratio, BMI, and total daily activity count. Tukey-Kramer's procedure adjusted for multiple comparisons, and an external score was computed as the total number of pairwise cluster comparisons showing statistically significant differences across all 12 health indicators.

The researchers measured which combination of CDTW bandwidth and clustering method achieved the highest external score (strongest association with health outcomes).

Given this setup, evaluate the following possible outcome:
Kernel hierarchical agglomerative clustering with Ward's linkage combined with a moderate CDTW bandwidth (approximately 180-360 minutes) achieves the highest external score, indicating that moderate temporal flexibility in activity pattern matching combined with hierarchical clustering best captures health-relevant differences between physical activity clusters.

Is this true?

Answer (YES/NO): NO